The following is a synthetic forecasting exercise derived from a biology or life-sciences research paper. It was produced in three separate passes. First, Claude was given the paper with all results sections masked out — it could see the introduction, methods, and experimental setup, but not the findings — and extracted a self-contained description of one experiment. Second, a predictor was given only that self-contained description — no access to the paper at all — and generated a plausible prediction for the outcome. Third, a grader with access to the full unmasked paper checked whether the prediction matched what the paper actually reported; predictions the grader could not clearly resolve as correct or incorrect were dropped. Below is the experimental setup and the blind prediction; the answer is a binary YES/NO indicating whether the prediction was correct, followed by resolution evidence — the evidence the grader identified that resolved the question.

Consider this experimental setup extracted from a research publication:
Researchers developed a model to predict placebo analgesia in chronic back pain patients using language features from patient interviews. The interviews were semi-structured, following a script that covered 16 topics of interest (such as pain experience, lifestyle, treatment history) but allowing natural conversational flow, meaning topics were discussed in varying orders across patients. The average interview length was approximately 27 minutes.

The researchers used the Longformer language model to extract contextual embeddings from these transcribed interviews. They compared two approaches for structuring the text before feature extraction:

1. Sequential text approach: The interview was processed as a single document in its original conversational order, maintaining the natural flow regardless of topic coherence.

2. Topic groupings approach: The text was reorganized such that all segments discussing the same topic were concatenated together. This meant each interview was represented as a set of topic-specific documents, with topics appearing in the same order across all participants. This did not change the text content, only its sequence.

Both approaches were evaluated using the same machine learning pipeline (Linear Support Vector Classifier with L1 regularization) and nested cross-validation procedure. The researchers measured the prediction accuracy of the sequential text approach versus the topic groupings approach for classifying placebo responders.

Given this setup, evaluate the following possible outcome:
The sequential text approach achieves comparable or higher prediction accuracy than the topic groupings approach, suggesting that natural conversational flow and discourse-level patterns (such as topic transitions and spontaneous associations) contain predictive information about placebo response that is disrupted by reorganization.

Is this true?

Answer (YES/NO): YES